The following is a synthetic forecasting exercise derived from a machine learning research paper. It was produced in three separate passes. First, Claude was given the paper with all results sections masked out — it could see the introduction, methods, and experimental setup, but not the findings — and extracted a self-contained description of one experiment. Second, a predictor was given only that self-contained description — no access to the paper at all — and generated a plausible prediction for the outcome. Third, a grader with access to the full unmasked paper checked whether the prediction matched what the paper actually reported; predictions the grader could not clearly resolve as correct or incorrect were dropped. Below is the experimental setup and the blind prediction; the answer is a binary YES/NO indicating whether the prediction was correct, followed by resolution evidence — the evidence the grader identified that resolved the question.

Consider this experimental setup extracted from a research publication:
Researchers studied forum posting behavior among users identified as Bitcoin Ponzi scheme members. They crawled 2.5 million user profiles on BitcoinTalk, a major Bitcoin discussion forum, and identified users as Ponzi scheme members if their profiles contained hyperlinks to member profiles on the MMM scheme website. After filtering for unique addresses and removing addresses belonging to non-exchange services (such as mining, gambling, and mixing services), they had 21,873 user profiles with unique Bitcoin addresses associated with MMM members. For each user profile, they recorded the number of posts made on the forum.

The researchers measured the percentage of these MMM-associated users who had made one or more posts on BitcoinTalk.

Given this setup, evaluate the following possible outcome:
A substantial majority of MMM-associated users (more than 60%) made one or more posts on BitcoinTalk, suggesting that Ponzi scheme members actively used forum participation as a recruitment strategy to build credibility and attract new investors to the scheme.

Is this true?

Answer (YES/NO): NO